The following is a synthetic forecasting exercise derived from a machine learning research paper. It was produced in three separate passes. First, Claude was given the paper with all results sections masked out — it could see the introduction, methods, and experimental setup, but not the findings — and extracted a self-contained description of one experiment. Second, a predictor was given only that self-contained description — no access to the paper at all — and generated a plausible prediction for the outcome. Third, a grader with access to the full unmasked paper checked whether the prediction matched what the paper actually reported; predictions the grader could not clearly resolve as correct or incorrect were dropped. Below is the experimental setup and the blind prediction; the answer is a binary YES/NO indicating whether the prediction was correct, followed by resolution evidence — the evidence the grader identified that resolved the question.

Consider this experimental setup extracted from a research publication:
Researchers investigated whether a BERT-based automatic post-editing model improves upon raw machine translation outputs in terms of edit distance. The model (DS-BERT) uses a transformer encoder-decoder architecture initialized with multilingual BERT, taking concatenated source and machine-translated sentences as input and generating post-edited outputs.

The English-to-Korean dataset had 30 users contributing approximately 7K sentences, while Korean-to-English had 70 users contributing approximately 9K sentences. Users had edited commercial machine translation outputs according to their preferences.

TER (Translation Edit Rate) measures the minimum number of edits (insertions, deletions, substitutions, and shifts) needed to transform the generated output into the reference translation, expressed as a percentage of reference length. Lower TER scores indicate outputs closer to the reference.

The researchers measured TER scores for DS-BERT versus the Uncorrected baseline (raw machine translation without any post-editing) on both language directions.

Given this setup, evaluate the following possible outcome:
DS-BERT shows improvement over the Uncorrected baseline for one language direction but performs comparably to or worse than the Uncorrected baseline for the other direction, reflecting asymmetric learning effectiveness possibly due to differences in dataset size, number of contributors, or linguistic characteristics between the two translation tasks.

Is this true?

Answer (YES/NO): YES